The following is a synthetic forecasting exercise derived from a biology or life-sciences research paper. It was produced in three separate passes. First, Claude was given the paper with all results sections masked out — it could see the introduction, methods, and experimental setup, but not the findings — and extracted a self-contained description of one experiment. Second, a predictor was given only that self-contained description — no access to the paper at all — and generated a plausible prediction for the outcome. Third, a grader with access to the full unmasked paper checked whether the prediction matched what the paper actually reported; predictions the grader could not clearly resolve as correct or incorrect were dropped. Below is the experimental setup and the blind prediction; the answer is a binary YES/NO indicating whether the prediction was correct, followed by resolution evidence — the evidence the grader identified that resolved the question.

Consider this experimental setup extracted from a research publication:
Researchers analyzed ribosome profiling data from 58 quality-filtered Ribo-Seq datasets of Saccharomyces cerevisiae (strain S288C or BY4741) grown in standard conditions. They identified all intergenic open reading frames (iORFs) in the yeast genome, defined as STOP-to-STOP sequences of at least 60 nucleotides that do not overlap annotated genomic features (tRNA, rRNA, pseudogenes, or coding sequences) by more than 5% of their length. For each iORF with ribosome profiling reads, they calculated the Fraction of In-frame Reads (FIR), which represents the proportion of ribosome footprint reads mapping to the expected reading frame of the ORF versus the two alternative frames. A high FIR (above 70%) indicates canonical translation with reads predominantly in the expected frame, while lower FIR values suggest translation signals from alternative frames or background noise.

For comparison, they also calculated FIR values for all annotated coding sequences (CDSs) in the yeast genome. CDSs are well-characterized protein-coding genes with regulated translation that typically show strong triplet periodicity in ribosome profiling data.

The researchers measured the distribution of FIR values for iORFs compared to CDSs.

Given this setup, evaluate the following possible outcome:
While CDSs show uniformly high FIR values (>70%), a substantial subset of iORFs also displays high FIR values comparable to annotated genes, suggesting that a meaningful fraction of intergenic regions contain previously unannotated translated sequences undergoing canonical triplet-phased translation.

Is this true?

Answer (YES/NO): YES